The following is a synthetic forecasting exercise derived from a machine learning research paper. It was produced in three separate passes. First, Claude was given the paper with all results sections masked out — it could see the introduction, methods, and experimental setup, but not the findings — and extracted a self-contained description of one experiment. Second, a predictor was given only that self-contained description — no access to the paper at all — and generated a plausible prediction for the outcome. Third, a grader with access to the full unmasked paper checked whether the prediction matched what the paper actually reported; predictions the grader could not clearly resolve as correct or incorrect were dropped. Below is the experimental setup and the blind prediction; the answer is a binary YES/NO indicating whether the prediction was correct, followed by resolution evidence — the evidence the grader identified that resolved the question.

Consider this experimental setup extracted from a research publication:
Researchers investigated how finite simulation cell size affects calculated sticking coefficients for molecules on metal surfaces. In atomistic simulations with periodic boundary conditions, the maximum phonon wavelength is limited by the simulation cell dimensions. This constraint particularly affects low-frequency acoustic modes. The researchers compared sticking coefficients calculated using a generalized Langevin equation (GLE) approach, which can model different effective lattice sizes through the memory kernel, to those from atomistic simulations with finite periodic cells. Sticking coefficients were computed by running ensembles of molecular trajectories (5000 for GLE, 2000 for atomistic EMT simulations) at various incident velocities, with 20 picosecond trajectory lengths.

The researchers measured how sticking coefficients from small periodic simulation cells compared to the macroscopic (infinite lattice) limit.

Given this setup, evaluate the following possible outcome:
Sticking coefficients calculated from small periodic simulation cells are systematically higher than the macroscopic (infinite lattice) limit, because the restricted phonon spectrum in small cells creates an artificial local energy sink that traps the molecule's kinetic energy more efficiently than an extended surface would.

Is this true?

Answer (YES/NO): NO